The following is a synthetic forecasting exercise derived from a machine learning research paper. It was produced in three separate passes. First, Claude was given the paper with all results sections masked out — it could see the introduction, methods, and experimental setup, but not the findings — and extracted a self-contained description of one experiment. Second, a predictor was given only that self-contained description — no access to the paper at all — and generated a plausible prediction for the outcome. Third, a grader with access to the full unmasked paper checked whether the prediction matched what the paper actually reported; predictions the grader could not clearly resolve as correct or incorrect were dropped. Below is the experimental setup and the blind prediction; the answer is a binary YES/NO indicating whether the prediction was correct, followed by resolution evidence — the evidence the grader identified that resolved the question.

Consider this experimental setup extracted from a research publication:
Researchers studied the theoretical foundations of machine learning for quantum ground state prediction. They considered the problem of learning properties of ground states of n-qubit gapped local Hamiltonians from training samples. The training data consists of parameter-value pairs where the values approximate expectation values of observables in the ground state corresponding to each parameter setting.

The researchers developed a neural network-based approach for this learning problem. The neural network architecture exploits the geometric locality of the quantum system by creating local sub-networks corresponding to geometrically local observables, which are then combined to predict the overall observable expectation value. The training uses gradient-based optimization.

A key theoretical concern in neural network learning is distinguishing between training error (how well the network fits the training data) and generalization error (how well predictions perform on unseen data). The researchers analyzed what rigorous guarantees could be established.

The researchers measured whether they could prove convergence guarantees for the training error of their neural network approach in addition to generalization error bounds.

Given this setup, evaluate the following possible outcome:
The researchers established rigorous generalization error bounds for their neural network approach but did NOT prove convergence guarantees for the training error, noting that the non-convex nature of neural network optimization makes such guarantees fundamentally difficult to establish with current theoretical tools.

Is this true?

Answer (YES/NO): YES